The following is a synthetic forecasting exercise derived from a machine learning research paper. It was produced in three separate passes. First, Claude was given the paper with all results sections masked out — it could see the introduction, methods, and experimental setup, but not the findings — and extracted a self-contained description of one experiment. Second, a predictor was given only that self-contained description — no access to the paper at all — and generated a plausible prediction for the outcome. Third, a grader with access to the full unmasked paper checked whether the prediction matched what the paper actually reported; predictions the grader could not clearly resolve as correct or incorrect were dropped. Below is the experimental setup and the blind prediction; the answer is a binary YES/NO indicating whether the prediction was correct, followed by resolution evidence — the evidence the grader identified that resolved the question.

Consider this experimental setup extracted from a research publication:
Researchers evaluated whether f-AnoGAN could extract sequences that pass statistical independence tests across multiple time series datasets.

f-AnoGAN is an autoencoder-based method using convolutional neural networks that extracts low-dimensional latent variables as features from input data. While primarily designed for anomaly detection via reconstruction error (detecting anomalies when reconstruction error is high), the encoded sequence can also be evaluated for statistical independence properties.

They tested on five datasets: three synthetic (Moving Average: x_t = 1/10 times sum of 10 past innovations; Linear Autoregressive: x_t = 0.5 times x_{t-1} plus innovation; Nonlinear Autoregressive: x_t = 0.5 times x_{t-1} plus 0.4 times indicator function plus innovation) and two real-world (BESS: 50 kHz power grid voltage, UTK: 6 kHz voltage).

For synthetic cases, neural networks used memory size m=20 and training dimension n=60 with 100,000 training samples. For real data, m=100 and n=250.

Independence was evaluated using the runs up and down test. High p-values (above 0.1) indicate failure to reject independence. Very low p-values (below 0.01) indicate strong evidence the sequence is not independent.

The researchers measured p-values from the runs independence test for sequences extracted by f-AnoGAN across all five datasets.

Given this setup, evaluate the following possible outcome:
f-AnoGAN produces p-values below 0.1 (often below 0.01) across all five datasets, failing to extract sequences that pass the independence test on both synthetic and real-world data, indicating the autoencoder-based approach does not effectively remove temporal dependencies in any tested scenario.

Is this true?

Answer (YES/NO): YES